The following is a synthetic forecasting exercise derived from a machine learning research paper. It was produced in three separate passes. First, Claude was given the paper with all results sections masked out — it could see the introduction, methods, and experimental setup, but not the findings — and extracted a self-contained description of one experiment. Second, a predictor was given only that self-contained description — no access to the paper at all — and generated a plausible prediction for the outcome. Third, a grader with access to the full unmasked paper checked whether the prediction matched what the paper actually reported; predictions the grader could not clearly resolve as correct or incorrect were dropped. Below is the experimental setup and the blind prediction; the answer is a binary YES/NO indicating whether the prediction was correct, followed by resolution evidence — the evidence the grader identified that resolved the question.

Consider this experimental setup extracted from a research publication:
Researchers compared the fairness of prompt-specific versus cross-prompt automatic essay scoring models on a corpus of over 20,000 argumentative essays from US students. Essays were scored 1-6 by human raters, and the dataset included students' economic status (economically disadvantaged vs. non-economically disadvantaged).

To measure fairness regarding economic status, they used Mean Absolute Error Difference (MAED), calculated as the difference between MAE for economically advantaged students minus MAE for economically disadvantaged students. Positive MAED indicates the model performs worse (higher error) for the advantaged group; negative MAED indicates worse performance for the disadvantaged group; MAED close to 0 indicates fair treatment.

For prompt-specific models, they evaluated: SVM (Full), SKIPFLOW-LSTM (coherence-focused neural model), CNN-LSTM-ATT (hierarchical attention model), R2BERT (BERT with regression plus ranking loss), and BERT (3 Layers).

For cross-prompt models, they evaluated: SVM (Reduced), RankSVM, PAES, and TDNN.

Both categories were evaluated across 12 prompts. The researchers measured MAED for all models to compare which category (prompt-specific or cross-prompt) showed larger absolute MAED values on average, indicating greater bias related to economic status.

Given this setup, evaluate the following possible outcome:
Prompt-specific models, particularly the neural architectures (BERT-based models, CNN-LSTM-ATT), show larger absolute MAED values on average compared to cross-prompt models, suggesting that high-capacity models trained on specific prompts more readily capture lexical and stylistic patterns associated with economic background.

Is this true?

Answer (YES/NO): NO